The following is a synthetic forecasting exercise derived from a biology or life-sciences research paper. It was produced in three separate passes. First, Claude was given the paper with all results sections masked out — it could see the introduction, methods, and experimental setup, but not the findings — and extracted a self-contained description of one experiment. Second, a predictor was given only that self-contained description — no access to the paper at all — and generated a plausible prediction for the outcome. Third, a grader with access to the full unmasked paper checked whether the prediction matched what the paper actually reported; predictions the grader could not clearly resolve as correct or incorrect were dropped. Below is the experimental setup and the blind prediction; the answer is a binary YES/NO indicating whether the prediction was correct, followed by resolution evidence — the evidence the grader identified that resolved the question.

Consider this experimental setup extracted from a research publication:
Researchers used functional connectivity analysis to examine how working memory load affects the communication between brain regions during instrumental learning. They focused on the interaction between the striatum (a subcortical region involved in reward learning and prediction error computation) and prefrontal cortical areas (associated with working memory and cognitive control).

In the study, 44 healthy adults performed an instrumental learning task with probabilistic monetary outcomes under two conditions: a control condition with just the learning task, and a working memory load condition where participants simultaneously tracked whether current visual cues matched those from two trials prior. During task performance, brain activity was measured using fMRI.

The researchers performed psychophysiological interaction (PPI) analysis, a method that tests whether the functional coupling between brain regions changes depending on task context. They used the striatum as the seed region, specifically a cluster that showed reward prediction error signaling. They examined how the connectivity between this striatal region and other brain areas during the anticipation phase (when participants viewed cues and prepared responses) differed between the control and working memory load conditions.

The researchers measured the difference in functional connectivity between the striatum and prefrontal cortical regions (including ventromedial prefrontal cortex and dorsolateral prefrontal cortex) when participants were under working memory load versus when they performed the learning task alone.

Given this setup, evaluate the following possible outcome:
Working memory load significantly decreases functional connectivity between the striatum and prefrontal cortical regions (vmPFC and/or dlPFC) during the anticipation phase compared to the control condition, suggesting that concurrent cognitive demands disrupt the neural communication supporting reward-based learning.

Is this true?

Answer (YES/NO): YES